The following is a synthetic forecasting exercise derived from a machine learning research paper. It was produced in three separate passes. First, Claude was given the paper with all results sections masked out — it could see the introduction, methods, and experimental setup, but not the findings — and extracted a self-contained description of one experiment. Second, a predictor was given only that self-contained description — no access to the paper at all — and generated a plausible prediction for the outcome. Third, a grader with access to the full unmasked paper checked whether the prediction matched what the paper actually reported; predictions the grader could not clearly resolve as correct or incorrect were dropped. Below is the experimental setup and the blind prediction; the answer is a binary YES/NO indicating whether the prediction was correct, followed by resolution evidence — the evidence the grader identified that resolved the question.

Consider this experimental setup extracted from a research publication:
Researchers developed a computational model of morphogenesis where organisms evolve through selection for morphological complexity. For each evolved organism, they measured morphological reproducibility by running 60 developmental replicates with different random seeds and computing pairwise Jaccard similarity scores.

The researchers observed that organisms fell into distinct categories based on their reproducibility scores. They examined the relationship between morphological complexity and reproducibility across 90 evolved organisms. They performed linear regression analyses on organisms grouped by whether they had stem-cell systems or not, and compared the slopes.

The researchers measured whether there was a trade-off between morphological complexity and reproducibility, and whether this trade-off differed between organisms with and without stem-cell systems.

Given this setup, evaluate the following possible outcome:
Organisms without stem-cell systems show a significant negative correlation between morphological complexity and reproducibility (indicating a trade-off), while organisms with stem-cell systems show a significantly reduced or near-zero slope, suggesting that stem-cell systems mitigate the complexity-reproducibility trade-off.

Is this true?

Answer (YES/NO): YES